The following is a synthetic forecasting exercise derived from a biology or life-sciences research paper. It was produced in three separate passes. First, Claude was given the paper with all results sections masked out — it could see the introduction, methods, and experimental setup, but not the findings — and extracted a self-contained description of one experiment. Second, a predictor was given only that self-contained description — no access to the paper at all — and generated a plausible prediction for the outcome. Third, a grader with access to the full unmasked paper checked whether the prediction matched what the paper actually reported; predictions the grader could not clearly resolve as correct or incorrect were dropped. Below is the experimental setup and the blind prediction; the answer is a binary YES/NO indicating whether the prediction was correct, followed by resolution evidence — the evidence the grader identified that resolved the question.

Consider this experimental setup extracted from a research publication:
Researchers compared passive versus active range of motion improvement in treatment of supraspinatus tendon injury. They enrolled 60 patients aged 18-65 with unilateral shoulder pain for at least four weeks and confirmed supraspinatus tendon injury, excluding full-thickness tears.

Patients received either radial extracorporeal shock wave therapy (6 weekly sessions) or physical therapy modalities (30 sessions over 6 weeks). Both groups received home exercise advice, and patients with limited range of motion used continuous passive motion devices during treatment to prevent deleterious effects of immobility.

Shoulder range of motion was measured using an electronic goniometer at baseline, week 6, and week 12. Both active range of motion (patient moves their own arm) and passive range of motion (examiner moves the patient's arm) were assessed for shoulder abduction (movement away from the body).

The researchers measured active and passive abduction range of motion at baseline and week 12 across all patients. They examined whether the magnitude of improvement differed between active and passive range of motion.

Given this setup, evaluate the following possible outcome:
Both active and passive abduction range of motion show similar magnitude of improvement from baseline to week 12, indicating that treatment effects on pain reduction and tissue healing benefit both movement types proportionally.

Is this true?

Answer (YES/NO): YES